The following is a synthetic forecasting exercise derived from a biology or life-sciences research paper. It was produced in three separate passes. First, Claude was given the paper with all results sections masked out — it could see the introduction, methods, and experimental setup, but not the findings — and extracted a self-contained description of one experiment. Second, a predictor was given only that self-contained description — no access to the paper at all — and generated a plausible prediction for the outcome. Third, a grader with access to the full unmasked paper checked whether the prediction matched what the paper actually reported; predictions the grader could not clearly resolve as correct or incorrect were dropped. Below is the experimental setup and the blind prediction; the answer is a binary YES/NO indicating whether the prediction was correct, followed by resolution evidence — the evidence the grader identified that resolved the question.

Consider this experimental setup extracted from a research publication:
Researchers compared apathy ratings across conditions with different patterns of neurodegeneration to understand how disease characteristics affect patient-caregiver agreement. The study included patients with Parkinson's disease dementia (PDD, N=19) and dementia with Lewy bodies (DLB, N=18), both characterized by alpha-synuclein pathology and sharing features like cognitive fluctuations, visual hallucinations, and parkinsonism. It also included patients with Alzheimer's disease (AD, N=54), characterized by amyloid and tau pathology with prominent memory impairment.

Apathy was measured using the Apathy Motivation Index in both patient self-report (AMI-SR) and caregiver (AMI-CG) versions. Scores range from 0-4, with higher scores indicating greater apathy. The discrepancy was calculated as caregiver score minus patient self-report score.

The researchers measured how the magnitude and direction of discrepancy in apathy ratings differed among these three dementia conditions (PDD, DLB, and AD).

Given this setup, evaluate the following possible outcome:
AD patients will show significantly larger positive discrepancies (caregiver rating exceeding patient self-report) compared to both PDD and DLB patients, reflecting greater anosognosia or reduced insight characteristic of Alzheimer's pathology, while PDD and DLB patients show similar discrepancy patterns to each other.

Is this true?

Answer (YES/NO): NO